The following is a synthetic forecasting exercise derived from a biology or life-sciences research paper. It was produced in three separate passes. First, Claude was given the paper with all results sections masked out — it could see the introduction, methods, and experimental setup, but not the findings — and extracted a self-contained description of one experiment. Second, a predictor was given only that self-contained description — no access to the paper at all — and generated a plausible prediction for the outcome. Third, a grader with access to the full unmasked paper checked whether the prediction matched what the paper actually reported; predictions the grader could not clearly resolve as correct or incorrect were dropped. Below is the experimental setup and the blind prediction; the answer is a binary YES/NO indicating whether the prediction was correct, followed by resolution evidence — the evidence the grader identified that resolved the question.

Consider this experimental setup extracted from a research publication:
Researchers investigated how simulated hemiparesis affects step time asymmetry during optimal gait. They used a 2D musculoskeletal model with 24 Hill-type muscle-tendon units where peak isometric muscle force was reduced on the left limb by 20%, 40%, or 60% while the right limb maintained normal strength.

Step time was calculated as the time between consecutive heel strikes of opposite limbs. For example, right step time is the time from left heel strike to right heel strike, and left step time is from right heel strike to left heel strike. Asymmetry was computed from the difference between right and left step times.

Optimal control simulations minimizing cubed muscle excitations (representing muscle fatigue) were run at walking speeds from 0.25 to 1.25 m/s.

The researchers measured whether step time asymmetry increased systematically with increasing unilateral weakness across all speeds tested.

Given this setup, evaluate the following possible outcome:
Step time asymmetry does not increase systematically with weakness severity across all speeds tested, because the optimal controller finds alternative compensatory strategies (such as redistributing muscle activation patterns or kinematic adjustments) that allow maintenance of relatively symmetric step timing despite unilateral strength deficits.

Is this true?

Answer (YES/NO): NO